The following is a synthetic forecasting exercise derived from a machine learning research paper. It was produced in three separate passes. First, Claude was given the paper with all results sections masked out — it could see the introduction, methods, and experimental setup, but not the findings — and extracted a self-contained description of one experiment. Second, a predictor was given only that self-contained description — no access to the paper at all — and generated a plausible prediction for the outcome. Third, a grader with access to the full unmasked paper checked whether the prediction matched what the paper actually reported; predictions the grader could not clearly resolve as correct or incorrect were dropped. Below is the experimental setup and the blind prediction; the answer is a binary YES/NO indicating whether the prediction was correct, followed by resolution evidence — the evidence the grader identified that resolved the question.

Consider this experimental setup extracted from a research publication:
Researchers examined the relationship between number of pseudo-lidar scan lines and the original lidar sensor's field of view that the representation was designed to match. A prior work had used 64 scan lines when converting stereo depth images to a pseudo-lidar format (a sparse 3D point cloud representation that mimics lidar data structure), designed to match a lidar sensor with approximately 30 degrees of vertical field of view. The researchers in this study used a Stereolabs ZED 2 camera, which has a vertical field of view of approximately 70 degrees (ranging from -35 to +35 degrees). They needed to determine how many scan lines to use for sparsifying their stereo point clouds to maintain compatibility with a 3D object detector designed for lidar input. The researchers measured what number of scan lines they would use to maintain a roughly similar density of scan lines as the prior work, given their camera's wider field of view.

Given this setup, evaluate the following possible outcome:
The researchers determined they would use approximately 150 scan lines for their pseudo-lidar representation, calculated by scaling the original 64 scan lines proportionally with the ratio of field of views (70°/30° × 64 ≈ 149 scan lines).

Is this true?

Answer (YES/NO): NO